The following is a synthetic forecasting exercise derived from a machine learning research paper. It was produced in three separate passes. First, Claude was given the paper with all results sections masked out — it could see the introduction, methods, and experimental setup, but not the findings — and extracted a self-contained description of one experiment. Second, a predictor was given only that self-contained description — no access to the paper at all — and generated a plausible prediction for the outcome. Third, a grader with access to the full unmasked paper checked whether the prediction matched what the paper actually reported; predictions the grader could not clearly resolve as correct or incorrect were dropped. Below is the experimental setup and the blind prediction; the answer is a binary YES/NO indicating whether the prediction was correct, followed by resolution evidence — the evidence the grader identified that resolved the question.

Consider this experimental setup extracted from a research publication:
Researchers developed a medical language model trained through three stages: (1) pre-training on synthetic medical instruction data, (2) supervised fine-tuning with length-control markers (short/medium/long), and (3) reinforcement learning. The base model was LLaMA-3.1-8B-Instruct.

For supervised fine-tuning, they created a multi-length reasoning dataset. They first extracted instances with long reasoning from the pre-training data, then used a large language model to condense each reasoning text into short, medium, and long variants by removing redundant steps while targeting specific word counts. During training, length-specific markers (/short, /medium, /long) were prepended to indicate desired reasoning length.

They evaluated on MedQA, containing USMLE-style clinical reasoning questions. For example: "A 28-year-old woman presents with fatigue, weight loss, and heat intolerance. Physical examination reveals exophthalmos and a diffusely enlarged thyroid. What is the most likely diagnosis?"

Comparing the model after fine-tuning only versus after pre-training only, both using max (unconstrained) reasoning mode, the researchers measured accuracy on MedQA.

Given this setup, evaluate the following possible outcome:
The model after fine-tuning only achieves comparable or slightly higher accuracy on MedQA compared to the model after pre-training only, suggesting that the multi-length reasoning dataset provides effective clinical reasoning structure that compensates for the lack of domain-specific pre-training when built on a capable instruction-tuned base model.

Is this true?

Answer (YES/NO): NO